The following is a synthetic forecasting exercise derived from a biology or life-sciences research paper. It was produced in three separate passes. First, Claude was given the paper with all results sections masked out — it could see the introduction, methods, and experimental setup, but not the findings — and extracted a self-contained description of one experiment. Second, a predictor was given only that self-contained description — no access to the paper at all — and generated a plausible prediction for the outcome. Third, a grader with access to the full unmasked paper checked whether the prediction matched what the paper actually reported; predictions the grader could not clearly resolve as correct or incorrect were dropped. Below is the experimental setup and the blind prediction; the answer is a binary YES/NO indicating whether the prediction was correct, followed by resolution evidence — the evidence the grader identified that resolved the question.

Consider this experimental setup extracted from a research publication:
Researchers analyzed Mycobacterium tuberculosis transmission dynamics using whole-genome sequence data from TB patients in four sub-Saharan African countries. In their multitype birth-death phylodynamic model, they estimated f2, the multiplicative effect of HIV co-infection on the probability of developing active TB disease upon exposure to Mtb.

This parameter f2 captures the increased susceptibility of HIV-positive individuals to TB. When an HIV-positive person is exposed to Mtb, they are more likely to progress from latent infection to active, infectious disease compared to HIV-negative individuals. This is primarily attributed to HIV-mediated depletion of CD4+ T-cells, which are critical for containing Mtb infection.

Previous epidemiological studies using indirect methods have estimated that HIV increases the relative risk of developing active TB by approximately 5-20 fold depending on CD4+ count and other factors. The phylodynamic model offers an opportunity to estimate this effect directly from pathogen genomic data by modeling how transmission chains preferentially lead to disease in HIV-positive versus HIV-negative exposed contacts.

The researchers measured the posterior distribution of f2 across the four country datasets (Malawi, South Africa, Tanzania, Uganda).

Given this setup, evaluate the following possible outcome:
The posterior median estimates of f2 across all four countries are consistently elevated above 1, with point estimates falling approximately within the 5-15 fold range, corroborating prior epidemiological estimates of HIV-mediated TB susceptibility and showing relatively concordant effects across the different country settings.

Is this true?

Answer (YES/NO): YES